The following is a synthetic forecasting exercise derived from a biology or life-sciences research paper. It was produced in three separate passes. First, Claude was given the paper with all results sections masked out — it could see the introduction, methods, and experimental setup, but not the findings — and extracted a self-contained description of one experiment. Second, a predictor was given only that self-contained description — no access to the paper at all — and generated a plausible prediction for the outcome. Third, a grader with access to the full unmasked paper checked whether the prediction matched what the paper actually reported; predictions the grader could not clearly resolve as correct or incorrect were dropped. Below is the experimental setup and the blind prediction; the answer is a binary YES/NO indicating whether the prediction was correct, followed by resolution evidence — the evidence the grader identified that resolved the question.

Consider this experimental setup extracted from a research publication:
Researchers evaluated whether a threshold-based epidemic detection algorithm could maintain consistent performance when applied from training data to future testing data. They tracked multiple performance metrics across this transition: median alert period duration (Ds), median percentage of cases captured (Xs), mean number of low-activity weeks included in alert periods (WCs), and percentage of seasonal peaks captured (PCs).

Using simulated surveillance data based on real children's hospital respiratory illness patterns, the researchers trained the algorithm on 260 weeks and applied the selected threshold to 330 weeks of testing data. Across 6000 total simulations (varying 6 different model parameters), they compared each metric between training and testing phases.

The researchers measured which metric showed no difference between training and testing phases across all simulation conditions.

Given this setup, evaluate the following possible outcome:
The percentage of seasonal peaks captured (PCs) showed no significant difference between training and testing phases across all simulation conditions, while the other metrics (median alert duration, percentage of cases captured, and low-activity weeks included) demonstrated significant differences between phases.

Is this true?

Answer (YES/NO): NO